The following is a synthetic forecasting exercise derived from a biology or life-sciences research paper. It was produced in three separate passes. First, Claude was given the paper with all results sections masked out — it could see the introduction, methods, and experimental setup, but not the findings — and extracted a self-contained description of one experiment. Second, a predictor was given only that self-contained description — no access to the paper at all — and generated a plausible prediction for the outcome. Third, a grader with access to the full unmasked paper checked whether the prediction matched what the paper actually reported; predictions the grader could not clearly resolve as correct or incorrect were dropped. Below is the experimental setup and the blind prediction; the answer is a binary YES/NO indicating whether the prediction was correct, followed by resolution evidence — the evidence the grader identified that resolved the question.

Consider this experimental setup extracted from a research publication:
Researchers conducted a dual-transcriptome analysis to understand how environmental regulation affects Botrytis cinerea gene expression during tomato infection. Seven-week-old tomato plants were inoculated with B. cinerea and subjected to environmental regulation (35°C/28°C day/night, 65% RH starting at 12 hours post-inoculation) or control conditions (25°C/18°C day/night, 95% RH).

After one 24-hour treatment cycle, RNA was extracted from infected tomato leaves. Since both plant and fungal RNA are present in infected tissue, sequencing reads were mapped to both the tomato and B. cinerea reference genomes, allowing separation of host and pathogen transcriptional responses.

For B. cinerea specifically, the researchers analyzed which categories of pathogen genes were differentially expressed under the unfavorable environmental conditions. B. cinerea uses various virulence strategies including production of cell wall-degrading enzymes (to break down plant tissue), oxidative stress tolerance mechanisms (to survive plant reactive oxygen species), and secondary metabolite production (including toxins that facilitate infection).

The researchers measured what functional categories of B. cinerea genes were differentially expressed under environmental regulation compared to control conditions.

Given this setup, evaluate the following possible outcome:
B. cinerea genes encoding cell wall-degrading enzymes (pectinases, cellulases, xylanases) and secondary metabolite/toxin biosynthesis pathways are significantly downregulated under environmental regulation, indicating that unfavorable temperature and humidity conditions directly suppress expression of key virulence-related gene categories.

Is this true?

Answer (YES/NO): NO